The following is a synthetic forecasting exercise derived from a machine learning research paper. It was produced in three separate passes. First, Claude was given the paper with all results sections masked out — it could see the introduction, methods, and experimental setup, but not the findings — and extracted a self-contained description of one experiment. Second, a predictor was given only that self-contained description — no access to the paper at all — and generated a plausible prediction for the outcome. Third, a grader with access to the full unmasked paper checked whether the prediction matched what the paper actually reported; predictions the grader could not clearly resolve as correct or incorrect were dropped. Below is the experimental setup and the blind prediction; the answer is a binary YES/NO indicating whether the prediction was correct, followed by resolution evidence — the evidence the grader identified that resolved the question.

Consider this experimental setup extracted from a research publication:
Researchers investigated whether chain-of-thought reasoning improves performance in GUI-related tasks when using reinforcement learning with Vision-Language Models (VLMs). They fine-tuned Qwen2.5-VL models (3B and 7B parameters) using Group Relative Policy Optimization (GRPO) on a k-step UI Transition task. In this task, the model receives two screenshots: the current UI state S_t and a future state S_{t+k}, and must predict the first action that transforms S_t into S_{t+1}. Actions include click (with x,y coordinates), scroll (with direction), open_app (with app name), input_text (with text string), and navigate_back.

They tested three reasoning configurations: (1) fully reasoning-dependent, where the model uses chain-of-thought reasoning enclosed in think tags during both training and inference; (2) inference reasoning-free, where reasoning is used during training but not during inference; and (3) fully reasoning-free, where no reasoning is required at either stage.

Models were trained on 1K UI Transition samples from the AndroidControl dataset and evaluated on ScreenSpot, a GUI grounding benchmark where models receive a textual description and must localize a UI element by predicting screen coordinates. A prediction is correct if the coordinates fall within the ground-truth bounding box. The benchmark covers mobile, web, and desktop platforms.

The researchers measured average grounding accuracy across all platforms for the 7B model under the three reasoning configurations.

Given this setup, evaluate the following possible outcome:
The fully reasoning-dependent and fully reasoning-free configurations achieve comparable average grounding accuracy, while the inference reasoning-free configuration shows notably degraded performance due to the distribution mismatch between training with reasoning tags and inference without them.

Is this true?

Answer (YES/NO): NO